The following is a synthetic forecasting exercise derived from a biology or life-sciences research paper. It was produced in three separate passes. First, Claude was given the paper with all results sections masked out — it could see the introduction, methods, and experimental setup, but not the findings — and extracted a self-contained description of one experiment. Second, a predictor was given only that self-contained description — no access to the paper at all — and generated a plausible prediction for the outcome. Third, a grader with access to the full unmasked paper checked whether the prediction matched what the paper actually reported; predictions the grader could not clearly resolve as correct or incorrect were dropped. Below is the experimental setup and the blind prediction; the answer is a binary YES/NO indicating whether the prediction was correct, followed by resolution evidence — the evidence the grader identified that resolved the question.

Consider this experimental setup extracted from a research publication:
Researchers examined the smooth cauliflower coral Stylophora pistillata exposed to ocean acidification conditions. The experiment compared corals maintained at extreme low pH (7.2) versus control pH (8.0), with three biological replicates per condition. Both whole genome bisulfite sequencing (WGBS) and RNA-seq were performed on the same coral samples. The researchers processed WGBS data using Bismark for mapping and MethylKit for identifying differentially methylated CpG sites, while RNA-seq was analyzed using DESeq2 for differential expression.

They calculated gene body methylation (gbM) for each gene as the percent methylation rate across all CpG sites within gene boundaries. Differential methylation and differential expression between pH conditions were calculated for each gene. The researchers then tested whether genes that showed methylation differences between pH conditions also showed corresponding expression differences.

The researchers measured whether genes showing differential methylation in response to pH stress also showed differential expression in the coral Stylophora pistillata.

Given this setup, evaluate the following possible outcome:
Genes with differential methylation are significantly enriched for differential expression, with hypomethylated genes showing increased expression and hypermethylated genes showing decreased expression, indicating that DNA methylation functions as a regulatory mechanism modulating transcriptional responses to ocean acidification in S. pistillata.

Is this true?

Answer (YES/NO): NO